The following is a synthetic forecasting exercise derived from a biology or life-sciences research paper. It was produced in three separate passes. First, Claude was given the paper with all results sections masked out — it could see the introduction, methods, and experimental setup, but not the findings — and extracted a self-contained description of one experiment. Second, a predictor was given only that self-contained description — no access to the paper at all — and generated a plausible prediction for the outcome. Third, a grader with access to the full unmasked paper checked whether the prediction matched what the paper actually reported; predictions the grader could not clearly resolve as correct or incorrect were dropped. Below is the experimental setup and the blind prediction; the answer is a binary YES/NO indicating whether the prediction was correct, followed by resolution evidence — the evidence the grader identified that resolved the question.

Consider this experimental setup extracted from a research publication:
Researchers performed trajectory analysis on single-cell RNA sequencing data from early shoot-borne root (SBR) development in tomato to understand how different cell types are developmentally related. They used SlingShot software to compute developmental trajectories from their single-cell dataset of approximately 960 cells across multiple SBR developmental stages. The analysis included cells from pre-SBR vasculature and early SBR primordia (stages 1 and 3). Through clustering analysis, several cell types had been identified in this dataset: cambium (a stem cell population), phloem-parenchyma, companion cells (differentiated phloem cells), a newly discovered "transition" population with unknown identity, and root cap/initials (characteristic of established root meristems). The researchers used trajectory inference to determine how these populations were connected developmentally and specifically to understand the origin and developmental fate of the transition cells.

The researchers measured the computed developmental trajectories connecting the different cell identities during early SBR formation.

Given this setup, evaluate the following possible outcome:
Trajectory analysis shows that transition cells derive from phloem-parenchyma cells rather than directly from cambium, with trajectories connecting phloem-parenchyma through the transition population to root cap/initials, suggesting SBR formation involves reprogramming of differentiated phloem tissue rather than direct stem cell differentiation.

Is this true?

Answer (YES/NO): NO